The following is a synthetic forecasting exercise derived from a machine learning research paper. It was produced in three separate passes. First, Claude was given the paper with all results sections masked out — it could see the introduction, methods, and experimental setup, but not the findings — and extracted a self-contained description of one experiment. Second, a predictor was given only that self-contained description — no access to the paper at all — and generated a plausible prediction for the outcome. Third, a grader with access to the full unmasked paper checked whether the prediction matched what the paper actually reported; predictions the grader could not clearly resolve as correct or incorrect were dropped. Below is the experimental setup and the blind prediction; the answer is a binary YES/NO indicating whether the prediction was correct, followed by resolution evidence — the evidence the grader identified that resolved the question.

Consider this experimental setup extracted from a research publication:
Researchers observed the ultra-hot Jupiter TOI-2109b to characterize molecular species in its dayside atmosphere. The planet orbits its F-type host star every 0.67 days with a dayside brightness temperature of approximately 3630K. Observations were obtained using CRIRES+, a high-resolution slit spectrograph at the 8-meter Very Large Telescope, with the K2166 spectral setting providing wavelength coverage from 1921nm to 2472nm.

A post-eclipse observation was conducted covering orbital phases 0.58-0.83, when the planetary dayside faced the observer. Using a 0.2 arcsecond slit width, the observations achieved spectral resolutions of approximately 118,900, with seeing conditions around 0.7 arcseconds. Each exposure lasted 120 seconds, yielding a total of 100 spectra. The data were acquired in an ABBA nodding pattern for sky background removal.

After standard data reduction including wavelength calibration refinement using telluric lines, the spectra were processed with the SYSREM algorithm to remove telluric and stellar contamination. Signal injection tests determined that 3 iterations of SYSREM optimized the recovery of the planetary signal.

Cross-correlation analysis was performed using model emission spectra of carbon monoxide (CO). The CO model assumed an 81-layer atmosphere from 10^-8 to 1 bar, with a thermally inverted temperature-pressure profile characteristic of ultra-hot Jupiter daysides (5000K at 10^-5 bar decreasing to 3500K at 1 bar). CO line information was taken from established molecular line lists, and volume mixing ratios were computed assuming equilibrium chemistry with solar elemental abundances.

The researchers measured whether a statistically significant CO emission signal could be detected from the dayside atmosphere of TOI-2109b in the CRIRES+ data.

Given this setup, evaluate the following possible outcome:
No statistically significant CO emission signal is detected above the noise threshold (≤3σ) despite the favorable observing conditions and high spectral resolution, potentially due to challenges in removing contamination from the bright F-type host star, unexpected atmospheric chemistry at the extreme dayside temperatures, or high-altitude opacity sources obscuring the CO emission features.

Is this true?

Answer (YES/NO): NO